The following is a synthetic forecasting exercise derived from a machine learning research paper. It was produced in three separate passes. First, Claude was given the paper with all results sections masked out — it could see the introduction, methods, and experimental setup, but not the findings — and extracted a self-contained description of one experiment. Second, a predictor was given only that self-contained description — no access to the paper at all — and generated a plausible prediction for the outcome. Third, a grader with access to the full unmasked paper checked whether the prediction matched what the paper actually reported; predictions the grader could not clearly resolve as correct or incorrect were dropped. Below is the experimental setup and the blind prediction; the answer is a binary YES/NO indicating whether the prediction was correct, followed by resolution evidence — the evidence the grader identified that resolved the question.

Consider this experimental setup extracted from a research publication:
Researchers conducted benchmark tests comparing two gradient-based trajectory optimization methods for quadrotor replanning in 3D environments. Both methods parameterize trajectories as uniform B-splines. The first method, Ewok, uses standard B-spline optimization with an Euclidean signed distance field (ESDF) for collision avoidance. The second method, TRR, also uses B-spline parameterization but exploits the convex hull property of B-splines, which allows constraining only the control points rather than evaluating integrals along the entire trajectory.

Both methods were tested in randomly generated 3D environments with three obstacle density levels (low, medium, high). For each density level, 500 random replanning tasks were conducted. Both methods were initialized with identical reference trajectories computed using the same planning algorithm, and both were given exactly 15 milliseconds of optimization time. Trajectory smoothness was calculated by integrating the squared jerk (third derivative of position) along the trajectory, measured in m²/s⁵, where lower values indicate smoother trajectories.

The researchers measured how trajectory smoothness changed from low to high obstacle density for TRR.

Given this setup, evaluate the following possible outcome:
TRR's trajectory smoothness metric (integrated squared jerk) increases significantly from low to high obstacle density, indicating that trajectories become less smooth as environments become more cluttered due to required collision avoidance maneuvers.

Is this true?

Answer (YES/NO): YES